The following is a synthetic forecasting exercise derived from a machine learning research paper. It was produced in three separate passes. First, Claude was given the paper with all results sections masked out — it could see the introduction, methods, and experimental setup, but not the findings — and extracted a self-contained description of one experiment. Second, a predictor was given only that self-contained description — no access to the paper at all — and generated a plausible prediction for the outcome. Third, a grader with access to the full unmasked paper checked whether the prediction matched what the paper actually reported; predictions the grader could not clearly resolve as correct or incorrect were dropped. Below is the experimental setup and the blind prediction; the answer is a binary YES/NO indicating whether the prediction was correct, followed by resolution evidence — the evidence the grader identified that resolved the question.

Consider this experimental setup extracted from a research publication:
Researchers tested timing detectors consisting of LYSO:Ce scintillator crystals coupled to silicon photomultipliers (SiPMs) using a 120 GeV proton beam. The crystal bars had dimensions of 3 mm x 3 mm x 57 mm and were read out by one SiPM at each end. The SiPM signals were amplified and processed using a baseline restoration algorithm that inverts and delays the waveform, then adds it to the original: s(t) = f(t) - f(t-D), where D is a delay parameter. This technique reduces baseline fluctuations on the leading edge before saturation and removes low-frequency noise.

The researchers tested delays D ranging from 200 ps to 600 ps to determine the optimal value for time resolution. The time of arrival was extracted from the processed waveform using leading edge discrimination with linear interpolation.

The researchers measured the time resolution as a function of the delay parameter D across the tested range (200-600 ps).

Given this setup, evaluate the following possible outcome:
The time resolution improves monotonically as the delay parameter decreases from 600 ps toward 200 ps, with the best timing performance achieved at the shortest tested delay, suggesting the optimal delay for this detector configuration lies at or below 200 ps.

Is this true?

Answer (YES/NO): NO